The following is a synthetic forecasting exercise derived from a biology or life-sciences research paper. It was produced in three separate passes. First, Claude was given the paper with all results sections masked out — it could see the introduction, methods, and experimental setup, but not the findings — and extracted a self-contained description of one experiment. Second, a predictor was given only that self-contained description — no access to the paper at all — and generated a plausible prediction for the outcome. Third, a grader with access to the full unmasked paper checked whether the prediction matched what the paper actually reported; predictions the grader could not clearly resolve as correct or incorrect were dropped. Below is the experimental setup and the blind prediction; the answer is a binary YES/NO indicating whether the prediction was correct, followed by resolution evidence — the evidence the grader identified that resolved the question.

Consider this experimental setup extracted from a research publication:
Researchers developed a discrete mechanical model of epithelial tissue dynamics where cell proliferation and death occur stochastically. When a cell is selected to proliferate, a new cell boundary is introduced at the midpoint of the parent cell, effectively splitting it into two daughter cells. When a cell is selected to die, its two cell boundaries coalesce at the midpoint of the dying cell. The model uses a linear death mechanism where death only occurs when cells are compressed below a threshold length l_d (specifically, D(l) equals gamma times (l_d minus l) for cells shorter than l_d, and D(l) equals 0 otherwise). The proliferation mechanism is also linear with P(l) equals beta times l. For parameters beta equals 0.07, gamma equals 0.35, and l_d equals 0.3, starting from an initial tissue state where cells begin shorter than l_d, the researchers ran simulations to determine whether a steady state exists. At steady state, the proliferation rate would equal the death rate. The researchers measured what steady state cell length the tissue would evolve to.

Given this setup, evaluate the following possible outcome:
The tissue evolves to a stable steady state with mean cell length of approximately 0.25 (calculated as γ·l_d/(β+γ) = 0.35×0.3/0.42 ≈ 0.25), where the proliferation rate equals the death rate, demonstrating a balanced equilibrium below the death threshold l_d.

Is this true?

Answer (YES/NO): YES